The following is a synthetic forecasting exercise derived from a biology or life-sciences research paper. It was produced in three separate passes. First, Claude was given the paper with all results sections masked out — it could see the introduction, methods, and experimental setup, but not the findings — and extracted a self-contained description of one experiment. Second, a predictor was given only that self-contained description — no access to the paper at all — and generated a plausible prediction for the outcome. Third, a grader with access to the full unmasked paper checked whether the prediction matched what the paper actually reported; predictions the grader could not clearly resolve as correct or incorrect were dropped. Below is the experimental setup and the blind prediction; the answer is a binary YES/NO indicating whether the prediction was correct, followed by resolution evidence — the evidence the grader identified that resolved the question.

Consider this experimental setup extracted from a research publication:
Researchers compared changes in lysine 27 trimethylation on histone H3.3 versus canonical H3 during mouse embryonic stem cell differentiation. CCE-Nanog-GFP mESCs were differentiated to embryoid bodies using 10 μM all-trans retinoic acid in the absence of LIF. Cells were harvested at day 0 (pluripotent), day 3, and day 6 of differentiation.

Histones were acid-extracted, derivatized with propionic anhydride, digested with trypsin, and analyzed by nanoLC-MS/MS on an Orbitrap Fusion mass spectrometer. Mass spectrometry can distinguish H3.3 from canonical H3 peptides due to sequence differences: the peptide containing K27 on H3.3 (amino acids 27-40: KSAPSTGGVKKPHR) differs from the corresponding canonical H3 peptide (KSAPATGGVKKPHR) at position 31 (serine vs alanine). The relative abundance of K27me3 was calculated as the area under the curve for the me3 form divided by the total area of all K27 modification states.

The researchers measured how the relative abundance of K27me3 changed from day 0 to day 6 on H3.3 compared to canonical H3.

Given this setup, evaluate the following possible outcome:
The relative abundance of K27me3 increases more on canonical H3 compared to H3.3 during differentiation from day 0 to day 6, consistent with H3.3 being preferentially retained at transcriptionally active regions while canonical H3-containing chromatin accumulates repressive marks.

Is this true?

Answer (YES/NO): NO